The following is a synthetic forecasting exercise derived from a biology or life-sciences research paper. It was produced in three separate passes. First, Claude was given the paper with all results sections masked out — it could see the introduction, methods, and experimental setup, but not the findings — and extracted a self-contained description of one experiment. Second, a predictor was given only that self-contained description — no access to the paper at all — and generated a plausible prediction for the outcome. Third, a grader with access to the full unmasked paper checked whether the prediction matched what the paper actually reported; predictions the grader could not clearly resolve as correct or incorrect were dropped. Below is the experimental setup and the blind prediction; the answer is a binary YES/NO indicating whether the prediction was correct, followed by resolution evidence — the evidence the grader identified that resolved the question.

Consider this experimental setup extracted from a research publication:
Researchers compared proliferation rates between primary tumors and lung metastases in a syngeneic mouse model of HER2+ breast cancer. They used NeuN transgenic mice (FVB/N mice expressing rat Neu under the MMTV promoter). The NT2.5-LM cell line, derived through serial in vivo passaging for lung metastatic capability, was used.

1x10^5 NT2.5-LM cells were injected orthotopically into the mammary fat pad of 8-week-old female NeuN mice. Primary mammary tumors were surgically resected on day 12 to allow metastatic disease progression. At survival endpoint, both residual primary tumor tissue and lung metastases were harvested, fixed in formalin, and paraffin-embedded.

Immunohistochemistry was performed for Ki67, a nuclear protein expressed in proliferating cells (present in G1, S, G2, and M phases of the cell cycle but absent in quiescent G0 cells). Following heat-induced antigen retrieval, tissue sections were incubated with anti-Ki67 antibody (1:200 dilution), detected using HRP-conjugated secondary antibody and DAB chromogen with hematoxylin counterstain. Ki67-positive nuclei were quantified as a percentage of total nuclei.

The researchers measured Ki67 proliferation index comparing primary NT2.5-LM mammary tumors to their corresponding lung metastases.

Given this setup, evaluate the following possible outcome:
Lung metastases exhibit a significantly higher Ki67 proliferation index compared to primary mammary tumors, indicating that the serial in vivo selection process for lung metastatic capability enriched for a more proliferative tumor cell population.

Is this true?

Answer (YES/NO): YES